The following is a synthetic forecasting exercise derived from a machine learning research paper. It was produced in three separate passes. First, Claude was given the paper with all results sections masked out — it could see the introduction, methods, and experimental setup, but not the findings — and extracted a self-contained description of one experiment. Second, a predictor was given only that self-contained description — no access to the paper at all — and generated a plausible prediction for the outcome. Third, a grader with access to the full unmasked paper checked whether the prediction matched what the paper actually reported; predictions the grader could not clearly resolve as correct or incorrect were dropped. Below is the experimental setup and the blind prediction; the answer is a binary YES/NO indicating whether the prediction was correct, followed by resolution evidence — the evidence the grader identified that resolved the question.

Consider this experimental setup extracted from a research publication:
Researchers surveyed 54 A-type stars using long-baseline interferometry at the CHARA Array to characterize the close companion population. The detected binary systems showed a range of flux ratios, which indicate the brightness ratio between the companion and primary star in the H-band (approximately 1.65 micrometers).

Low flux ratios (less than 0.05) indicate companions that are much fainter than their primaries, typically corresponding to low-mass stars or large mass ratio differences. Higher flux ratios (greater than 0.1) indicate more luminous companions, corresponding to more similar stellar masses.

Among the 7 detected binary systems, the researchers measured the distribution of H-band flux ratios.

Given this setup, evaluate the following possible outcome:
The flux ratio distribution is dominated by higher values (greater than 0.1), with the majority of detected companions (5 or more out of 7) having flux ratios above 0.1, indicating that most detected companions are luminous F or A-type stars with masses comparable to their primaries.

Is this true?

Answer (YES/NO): NO